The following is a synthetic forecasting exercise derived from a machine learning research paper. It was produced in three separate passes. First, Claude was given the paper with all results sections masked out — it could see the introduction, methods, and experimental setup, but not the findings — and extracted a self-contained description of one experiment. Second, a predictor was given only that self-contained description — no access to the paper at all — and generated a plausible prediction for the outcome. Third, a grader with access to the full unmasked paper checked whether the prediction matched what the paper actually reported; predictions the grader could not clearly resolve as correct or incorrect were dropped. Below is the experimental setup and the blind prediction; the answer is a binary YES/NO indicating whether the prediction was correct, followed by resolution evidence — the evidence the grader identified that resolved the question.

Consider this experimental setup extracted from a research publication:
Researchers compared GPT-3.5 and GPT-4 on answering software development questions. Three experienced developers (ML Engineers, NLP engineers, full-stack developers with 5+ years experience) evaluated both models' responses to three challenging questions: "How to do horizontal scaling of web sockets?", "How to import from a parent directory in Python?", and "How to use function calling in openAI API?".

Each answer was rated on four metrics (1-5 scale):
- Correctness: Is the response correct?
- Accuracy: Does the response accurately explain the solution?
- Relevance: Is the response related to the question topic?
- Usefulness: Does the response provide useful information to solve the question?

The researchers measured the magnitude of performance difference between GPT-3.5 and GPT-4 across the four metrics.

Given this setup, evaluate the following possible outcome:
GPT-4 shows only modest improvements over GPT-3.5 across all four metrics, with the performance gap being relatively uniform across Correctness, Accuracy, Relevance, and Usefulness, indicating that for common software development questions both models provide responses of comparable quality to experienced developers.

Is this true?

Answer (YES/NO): NO